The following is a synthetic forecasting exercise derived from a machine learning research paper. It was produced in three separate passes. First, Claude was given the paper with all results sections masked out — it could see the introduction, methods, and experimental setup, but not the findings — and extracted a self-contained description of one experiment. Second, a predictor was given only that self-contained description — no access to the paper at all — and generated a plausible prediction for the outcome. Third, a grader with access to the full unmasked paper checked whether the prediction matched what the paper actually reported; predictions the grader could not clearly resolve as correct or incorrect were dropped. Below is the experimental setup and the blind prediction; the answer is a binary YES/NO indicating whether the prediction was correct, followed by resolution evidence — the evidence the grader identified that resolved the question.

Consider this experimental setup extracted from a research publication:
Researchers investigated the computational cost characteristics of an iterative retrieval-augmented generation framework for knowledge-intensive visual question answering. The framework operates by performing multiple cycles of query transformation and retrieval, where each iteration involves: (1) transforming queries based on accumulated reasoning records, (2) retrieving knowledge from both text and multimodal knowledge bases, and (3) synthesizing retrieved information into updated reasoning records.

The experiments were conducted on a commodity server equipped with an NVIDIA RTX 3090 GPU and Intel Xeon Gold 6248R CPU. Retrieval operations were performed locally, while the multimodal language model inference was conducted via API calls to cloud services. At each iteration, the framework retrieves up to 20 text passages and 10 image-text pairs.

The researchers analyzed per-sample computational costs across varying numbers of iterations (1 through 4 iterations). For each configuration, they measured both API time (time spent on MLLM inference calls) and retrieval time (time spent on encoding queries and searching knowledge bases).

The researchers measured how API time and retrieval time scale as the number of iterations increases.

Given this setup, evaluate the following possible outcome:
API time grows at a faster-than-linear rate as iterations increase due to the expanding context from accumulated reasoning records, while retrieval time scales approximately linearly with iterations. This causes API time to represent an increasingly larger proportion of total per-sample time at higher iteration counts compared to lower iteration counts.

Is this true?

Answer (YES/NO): NO